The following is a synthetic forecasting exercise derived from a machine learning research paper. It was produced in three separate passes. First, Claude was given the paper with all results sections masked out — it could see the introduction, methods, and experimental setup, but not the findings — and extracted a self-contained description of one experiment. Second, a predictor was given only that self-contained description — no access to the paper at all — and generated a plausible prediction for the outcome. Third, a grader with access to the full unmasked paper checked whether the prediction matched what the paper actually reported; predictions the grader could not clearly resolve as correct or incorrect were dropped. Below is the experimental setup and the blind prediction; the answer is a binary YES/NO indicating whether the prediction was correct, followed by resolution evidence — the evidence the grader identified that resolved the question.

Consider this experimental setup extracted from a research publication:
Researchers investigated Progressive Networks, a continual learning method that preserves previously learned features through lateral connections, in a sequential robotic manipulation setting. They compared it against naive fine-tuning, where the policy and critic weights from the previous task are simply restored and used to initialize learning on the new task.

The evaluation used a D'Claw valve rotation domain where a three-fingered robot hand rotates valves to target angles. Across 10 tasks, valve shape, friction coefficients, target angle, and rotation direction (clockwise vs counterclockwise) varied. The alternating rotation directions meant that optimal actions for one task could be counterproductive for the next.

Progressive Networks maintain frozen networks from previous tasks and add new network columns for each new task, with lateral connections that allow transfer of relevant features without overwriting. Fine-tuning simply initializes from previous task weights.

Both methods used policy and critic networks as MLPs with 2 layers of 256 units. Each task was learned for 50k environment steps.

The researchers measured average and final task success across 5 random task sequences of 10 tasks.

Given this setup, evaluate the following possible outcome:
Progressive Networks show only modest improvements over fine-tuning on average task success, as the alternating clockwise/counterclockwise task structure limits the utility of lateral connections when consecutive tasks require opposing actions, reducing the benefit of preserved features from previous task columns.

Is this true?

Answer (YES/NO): NO